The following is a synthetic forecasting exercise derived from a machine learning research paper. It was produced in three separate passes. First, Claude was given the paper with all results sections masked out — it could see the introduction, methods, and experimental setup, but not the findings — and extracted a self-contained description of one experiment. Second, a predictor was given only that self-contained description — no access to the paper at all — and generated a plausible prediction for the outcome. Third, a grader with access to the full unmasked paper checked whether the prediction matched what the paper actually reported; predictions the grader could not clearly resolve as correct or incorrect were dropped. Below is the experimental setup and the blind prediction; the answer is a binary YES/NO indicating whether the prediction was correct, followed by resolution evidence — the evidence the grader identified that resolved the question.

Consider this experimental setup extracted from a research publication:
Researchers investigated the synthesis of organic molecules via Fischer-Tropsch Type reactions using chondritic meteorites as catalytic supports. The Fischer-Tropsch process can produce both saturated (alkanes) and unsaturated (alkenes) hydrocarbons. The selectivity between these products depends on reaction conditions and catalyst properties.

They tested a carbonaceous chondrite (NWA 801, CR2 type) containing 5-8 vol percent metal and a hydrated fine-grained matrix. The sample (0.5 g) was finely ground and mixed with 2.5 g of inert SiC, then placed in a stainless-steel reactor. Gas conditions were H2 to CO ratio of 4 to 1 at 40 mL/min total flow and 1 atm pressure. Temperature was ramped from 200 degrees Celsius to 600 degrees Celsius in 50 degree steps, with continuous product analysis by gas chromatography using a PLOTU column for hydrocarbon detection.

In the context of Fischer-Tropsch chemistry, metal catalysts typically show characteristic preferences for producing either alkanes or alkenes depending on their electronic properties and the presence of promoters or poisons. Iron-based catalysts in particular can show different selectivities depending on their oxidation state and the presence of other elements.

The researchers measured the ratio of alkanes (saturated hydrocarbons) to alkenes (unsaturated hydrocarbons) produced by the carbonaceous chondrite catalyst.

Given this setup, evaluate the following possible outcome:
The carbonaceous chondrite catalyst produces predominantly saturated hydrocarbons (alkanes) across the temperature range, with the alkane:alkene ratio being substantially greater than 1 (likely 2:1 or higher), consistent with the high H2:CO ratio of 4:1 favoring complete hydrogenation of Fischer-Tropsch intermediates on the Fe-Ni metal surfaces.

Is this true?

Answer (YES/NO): YES